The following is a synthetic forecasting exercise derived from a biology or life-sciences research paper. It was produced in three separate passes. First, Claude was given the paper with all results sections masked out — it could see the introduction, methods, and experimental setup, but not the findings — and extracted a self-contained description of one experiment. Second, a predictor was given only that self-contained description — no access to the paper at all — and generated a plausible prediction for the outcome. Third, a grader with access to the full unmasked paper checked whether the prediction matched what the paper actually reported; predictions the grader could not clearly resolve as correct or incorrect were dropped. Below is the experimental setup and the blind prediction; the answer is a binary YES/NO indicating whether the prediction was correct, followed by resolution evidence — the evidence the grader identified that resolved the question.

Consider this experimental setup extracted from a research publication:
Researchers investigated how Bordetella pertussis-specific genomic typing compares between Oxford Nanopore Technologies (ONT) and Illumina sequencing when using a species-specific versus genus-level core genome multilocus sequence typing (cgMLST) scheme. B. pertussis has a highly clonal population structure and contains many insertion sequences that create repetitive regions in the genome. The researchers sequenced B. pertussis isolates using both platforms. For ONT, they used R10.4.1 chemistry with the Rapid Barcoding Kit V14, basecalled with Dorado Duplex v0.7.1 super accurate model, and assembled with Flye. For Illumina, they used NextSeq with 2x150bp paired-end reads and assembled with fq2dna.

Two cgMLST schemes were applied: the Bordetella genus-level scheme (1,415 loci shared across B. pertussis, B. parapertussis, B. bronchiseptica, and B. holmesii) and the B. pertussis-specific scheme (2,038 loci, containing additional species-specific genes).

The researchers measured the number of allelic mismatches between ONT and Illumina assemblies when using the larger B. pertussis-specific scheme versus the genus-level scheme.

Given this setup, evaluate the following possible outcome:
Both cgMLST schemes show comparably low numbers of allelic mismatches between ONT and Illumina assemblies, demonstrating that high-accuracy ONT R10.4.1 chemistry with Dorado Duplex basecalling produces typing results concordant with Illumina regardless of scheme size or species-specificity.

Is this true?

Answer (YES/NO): NO